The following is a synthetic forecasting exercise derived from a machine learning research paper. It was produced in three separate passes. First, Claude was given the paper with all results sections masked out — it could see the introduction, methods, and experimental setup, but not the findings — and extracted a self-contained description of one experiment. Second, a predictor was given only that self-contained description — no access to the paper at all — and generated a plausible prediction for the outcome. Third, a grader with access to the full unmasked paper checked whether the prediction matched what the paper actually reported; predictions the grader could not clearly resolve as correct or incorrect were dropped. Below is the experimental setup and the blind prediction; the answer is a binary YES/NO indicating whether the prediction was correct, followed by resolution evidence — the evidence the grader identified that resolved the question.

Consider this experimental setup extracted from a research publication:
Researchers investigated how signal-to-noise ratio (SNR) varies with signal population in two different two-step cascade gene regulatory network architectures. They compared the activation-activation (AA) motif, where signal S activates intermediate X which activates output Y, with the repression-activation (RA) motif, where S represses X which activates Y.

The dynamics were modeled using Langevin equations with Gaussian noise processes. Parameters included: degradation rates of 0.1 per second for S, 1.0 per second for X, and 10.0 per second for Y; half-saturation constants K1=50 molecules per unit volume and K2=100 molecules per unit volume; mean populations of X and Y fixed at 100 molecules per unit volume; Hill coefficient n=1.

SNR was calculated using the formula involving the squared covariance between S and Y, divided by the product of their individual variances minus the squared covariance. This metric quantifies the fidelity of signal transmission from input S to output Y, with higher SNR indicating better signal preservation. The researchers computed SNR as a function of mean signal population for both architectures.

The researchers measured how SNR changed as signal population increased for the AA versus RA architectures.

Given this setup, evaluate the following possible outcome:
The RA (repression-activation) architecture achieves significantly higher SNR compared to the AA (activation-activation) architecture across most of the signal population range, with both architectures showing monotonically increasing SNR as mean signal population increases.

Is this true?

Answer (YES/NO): NO